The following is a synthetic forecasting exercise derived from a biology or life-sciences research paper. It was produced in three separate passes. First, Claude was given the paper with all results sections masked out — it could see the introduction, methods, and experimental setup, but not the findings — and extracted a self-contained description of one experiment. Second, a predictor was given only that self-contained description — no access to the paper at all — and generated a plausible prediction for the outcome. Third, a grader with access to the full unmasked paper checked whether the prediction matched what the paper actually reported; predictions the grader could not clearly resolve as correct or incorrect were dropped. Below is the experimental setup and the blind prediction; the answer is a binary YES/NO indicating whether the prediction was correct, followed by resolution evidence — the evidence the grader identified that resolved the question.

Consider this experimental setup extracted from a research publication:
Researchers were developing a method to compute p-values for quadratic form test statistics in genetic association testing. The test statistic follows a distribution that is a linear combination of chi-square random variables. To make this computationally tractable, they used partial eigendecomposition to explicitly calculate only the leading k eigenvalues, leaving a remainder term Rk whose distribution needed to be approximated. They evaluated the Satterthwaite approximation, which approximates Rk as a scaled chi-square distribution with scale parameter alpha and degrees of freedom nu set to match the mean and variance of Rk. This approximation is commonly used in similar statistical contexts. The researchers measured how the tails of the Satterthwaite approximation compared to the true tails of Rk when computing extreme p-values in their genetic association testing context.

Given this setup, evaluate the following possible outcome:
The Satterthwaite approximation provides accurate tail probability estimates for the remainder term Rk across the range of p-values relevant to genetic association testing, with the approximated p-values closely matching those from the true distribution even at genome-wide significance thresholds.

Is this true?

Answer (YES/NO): NO